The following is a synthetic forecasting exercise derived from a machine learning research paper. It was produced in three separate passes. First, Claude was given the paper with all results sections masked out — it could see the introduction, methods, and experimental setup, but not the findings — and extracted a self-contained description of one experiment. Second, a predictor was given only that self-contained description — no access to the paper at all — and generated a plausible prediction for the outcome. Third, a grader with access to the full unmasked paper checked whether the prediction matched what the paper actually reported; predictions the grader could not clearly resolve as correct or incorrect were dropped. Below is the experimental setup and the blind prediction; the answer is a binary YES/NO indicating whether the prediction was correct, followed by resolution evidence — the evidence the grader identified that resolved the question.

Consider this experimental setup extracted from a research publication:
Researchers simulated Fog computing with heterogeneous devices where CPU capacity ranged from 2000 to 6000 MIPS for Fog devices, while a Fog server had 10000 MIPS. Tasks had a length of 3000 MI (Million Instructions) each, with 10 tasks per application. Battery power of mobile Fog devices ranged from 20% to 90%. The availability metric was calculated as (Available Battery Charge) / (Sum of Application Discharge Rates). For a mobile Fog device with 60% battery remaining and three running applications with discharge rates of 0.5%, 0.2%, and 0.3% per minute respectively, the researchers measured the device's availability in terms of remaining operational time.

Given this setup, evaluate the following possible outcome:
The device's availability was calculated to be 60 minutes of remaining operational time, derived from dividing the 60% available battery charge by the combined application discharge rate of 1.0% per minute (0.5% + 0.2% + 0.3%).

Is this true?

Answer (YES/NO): YES